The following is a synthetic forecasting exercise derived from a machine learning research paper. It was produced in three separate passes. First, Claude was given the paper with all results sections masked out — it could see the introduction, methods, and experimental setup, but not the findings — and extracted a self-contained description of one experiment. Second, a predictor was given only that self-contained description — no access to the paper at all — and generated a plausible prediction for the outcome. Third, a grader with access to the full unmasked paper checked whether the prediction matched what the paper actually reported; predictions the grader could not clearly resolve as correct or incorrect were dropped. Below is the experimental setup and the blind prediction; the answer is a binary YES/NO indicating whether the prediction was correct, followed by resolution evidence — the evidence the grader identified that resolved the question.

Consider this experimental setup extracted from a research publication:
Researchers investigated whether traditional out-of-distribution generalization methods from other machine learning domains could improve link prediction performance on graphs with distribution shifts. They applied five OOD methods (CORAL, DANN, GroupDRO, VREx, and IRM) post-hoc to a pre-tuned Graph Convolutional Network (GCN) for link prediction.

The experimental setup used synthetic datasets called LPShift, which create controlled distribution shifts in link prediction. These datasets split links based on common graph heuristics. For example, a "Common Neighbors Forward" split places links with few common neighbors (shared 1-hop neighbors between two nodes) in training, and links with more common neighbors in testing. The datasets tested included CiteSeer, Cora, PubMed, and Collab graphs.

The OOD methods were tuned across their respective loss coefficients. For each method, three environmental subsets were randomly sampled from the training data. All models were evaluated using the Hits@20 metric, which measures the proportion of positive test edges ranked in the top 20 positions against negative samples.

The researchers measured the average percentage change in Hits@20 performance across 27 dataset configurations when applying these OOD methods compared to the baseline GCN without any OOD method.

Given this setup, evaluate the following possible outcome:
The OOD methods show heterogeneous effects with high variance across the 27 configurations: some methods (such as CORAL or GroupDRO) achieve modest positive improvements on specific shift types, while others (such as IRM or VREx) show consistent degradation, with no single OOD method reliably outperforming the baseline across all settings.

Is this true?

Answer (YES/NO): NO